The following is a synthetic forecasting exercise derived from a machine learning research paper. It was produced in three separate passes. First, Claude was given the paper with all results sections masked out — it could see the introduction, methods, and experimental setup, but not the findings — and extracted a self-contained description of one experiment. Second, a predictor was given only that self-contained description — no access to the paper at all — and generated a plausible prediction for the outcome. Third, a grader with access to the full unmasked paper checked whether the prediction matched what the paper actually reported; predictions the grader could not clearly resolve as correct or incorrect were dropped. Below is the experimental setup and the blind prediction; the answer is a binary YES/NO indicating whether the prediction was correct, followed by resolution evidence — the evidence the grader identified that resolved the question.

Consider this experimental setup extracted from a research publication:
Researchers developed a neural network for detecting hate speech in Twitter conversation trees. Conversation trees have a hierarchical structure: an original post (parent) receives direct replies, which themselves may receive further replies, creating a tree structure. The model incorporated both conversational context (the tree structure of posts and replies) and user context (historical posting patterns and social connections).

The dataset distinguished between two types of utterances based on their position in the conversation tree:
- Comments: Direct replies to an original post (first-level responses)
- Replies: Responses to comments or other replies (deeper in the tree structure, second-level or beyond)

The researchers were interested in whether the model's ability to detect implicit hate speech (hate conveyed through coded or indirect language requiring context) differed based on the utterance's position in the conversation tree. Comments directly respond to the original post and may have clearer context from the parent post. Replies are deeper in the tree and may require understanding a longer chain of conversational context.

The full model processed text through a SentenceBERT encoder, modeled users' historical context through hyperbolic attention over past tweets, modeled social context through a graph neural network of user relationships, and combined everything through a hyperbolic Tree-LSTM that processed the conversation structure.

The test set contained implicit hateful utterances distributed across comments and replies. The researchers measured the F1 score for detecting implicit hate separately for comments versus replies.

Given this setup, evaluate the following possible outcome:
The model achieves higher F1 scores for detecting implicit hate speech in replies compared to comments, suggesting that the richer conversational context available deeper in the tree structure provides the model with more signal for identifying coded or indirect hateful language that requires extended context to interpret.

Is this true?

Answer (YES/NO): NO